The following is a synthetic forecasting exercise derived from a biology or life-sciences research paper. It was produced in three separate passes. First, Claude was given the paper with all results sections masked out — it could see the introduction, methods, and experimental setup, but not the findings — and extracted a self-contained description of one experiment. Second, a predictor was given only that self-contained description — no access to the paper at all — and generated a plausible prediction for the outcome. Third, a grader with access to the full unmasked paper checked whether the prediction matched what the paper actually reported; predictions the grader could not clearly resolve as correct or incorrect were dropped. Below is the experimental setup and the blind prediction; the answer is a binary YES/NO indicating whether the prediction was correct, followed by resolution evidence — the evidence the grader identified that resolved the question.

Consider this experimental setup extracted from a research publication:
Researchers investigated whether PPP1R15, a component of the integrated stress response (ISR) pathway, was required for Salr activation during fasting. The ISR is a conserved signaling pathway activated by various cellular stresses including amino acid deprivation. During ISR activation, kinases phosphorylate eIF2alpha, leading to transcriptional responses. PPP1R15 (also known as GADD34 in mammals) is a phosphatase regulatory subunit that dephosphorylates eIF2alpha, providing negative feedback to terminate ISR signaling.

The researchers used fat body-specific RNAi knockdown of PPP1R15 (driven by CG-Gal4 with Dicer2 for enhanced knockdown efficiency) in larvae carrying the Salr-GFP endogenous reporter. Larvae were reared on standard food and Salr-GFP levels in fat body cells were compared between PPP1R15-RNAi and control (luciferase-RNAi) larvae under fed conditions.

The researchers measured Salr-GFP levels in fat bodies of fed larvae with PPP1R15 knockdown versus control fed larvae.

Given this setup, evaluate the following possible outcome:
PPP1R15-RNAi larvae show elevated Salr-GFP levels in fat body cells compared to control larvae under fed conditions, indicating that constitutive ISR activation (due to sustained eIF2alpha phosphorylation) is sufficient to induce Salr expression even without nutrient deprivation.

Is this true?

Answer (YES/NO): YES